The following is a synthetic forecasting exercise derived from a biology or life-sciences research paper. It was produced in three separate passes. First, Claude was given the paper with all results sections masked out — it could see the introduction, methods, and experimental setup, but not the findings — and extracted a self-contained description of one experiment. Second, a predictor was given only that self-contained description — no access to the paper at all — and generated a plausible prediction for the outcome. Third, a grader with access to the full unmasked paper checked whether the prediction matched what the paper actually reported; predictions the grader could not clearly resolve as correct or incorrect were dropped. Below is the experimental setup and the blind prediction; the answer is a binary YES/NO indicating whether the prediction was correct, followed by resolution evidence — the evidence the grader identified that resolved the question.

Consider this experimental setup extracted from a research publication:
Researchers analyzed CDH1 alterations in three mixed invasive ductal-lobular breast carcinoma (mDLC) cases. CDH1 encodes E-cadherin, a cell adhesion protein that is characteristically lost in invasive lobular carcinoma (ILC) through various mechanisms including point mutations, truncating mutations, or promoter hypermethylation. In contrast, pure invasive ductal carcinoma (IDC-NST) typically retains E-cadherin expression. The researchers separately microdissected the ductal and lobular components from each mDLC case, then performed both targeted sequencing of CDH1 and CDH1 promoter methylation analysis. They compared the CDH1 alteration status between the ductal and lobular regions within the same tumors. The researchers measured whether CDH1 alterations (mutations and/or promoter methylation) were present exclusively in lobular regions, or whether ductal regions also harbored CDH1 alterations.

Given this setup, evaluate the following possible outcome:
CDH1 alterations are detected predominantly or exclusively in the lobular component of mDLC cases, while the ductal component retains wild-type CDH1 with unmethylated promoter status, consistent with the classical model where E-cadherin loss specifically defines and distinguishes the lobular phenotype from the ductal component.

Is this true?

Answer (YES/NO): YES